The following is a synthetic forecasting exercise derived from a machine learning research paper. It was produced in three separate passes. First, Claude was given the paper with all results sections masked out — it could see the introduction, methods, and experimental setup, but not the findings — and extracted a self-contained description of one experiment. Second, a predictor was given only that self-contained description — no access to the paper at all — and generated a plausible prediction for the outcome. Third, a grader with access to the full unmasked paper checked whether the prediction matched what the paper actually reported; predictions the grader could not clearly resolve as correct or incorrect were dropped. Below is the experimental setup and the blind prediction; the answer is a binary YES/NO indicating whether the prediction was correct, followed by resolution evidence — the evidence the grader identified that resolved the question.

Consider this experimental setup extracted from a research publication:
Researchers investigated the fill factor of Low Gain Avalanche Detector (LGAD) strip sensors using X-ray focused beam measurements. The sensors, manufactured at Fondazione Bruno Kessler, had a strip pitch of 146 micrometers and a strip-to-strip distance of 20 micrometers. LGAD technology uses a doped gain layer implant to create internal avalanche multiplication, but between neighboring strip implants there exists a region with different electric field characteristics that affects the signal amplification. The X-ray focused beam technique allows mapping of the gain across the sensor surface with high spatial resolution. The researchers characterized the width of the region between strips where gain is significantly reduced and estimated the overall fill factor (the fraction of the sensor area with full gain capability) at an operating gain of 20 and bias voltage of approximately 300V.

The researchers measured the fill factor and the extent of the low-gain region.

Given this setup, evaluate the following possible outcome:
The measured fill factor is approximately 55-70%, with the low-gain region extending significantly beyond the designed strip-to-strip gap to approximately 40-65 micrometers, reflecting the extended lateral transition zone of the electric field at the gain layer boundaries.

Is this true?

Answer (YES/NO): NO